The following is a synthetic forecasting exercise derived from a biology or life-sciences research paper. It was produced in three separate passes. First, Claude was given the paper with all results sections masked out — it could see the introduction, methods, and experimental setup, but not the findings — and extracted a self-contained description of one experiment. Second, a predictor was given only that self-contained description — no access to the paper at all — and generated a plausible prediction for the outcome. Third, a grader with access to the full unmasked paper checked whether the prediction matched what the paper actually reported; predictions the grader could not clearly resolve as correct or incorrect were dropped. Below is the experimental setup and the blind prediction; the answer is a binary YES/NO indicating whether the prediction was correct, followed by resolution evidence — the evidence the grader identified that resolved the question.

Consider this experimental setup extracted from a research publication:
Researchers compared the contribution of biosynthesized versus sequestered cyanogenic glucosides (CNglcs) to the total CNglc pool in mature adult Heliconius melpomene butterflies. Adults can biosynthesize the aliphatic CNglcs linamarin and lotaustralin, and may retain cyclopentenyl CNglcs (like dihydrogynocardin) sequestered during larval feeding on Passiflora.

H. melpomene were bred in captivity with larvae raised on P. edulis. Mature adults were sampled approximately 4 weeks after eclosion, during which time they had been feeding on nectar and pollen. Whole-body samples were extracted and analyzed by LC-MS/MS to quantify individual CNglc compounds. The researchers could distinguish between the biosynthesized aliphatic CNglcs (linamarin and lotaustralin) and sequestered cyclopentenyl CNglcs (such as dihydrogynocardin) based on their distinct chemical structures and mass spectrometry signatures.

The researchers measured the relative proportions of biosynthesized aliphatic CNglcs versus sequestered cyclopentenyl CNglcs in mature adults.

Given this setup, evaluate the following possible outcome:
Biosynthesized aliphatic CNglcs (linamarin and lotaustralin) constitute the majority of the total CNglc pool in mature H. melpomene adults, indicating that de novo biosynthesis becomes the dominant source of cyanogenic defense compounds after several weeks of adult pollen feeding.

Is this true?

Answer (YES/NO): YES